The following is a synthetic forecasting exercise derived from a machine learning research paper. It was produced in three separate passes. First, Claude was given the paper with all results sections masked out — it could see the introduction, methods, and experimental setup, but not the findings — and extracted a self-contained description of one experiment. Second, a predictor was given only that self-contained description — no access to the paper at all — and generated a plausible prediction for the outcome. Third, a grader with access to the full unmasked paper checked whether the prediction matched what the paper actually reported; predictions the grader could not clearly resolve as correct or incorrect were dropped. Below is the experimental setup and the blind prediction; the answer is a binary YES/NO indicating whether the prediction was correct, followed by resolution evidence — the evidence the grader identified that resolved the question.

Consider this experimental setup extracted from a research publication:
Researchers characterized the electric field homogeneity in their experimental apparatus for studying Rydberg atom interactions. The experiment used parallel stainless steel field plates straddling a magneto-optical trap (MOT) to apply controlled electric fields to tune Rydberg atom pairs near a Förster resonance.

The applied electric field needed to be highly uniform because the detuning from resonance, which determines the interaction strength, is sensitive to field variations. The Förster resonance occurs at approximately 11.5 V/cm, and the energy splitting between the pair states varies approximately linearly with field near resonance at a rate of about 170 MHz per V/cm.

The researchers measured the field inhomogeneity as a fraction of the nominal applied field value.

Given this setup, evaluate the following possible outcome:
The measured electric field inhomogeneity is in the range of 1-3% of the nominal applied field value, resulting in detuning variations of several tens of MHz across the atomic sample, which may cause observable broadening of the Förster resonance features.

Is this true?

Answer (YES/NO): NO